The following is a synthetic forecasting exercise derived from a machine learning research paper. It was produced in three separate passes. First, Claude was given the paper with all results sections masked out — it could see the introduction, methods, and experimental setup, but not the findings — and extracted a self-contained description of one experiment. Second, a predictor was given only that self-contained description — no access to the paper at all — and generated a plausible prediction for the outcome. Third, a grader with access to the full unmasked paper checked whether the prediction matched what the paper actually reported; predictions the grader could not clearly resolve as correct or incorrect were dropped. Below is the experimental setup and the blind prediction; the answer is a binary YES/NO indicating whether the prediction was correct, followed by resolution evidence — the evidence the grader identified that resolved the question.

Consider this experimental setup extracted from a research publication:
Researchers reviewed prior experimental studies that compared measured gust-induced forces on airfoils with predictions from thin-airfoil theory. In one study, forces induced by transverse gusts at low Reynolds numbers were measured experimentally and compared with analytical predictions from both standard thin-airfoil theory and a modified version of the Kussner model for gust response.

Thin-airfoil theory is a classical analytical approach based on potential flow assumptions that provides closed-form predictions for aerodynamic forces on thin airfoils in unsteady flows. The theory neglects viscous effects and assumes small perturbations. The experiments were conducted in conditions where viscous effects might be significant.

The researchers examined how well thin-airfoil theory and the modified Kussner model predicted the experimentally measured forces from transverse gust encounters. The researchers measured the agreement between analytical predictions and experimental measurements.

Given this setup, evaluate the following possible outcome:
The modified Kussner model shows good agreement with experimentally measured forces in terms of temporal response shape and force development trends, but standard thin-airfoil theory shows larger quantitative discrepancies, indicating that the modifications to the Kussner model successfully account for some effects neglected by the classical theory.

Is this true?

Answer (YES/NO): NO